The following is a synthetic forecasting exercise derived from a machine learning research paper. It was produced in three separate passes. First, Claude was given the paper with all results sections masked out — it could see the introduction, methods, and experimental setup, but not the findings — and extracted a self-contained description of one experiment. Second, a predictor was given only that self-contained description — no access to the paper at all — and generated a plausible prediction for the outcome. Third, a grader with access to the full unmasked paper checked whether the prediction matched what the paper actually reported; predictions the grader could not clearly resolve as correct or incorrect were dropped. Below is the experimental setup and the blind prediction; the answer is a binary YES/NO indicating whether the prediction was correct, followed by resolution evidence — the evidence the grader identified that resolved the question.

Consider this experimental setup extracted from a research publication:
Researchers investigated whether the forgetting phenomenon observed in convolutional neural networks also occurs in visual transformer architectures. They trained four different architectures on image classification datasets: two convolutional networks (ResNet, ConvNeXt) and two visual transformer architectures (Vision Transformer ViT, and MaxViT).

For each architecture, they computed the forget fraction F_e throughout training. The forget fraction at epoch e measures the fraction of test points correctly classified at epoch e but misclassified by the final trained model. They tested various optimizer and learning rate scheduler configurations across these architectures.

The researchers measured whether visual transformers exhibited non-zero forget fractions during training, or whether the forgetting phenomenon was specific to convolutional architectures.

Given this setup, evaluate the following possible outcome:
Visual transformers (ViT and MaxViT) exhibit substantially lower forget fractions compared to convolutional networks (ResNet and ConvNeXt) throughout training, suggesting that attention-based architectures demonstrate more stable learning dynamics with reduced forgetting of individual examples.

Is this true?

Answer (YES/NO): NO